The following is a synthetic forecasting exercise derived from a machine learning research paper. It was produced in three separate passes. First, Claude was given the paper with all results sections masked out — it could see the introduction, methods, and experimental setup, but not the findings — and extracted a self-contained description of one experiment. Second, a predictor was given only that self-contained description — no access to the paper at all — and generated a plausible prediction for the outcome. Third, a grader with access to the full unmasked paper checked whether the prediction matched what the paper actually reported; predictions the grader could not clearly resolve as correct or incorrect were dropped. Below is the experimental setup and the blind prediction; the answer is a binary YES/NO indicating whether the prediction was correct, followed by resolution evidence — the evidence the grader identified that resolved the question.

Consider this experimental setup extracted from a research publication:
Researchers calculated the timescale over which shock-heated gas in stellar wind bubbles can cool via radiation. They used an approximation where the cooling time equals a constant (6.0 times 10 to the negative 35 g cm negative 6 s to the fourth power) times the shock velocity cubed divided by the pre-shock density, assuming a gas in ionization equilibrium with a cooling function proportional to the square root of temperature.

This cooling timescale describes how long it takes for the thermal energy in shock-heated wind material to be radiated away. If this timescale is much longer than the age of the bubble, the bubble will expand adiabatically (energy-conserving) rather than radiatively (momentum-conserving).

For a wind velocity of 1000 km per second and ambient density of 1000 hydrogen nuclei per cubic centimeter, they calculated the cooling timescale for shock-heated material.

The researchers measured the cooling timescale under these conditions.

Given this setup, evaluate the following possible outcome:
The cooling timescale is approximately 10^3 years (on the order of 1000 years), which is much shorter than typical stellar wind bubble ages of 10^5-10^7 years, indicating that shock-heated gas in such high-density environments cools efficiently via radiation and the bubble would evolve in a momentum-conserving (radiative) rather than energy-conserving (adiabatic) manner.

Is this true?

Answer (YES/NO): NO